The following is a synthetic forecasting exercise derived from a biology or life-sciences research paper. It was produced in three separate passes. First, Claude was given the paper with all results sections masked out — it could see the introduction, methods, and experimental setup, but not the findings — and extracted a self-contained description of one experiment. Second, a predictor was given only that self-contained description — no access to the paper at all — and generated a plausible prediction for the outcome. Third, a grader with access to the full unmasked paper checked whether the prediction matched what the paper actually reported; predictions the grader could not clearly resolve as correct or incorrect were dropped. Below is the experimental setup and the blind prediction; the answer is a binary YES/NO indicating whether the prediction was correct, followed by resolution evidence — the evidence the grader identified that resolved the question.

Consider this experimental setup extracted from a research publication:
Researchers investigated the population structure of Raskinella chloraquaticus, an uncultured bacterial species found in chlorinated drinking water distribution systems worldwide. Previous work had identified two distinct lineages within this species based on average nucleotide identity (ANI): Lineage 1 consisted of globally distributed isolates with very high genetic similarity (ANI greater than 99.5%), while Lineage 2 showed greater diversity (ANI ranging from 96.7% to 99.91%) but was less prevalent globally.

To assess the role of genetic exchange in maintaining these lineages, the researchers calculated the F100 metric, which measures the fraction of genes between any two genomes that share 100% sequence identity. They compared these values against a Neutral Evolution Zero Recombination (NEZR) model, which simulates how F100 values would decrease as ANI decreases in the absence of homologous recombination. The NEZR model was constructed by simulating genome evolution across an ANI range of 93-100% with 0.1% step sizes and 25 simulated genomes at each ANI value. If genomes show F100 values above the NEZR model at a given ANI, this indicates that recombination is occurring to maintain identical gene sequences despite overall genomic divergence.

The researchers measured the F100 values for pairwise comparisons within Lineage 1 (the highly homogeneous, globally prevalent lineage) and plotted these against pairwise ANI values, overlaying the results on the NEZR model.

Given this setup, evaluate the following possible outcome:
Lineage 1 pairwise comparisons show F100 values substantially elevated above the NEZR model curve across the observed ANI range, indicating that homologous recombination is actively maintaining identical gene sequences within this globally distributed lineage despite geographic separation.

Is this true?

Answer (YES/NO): NO